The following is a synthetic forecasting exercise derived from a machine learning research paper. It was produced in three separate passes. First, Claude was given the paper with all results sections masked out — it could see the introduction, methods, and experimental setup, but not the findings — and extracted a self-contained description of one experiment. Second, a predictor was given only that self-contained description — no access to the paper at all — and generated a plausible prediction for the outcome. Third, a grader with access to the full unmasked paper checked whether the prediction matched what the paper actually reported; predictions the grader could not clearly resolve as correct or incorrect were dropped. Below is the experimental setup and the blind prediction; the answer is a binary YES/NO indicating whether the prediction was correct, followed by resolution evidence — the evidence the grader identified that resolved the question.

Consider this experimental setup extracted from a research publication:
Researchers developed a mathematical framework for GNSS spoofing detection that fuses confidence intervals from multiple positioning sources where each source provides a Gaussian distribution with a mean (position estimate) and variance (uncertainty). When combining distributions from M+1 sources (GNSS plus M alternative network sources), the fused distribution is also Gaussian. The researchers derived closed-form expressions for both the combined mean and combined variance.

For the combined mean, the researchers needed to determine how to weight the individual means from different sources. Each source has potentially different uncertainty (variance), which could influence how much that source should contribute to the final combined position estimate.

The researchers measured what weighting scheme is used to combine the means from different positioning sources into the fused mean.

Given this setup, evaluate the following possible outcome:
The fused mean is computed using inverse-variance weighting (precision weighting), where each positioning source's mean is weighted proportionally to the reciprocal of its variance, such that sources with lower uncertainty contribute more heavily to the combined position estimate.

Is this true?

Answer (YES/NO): YES